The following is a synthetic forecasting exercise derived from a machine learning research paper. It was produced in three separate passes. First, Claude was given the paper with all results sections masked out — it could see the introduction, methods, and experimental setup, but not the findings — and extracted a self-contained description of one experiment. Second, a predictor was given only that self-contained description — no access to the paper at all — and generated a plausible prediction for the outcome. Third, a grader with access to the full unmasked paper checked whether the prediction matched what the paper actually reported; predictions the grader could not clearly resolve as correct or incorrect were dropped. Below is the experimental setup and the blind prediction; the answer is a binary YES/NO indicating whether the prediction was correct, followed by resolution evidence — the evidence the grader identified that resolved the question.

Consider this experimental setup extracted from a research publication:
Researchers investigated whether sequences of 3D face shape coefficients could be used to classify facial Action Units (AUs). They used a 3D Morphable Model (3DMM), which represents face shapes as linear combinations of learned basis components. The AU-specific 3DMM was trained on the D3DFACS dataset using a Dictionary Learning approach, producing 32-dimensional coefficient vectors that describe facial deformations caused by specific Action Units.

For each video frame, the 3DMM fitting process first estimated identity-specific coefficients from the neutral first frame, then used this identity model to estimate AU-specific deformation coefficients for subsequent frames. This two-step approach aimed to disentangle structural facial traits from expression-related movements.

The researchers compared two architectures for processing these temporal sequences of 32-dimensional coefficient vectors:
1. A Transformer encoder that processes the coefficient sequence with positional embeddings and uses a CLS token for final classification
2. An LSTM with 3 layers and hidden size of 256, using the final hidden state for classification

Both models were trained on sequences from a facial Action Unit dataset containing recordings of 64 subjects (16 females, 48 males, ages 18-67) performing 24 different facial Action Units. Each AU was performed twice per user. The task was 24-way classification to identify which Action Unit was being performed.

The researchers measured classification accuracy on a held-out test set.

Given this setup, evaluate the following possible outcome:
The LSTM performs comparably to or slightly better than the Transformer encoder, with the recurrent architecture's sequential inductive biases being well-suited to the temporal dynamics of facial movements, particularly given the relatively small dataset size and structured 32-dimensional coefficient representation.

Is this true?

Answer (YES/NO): NO